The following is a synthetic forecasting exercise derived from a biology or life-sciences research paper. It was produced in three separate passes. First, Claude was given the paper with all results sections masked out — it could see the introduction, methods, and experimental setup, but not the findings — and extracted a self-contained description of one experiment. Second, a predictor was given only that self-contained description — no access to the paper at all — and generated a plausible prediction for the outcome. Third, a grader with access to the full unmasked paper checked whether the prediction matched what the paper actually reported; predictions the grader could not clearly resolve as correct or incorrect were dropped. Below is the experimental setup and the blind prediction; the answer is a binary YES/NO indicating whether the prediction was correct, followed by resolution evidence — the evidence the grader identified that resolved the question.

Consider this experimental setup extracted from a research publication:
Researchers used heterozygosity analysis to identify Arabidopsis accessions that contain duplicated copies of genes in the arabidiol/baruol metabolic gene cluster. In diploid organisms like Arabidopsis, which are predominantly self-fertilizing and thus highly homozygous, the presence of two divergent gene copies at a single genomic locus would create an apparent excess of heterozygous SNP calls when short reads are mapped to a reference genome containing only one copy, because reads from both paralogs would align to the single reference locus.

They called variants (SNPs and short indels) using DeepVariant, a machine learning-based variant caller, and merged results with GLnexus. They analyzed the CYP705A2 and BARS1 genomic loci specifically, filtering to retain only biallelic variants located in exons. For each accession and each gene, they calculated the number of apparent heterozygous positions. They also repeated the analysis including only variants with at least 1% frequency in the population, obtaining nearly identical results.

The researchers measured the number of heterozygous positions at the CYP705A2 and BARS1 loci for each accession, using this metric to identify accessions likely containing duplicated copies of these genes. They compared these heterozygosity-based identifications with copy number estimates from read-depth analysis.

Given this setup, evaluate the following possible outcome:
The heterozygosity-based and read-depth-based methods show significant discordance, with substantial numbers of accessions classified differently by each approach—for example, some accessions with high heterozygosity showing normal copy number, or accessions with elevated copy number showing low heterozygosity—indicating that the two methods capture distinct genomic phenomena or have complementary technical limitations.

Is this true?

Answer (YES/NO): NO